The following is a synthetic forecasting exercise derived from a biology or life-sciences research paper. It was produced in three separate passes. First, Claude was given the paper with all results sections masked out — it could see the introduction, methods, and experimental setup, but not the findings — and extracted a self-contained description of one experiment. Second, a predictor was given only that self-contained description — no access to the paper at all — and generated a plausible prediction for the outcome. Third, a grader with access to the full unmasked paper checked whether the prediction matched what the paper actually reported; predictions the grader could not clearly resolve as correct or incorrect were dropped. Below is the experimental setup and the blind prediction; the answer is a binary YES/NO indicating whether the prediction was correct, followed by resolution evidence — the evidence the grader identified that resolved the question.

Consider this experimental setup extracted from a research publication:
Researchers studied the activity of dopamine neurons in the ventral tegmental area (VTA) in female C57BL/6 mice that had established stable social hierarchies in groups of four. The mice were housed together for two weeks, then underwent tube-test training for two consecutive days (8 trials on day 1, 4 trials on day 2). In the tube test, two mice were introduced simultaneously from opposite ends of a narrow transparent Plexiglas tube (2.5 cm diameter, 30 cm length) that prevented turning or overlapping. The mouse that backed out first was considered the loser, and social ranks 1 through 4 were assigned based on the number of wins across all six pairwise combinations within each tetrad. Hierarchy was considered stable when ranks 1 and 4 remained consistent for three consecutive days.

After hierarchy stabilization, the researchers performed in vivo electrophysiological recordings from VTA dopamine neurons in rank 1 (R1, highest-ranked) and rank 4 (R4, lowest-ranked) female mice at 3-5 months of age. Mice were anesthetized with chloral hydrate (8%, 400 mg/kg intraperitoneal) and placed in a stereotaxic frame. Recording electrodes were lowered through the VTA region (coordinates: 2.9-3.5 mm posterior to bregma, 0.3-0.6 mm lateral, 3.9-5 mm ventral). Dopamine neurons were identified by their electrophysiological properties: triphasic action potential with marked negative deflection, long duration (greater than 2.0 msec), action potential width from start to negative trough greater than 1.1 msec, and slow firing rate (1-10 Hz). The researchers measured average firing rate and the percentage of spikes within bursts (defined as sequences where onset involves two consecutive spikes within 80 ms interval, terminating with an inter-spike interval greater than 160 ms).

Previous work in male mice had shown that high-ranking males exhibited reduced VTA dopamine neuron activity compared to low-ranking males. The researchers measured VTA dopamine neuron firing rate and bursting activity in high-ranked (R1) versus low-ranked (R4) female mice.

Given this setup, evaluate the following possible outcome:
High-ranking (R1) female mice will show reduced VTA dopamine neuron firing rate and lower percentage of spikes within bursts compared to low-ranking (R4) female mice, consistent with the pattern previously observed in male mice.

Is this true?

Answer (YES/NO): NO